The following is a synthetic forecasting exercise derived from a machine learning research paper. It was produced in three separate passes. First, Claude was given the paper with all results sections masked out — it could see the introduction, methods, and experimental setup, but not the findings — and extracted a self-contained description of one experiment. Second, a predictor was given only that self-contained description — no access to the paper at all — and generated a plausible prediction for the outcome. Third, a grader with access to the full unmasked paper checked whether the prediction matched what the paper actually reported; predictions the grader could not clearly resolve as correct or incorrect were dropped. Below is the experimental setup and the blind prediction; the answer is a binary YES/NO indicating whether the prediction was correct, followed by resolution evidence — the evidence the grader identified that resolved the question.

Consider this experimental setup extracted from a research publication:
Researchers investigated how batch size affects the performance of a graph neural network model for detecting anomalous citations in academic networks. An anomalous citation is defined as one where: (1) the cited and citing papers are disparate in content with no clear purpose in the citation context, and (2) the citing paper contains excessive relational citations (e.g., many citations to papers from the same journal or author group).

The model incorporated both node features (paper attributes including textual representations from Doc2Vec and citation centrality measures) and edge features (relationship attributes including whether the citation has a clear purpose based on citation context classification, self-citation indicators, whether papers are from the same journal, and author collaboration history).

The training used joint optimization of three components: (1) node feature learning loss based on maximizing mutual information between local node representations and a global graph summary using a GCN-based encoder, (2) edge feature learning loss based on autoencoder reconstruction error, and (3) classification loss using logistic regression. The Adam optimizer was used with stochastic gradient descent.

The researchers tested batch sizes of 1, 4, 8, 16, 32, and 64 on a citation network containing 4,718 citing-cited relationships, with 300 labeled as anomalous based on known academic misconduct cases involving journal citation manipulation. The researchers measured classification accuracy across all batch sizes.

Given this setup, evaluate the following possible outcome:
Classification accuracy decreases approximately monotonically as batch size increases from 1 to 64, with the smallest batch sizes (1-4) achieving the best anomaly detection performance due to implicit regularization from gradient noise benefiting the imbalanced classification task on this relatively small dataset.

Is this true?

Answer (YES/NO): NO